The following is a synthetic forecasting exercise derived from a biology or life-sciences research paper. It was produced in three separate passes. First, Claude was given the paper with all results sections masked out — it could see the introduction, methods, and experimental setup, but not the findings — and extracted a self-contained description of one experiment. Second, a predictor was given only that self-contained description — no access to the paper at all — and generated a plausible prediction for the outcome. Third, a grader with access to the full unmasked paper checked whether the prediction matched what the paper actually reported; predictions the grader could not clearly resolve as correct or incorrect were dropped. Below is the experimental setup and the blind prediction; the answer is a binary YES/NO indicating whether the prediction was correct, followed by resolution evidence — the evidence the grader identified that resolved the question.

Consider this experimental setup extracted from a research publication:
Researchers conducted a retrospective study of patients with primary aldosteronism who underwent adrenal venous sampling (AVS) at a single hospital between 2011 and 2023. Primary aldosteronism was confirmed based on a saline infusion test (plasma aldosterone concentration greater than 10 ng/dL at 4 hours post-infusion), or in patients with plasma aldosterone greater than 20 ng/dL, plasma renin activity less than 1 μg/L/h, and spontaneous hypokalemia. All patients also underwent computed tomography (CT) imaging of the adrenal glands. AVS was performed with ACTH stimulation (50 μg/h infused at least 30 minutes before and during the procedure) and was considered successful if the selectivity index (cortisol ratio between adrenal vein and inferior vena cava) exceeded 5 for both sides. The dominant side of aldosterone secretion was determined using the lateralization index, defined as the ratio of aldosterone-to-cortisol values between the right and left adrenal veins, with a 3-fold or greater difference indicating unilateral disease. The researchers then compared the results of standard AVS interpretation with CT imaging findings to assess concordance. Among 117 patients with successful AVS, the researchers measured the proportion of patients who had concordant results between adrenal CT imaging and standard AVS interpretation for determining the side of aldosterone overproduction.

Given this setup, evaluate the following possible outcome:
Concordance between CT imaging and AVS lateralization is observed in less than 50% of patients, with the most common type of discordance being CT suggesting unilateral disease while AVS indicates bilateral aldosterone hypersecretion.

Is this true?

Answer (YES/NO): NO